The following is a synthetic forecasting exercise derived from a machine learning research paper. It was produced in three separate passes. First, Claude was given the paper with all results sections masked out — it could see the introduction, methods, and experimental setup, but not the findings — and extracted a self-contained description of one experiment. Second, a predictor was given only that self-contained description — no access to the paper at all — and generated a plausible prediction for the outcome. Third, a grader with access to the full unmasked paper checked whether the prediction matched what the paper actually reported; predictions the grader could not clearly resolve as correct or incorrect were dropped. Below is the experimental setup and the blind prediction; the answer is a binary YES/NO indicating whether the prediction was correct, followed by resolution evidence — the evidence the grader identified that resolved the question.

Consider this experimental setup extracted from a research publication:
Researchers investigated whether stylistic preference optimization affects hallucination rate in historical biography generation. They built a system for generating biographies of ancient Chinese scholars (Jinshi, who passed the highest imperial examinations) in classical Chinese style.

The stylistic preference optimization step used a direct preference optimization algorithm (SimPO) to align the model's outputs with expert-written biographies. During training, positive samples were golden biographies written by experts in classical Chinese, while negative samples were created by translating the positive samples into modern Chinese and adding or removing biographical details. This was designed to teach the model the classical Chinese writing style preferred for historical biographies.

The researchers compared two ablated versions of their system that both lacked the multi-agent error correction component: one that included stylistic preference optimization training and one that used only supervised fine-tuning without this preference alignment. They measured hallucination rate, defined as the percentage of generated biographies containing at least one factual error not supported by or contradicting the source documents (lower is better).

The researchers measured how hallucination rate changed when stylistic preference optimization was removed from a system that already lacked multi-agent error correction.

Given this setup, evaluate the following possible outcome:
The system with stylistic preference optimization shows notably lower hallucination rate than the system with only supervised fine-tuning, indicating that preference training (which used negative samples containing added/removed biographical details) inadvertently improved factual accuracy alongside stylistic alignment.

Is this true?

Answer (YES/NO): NO